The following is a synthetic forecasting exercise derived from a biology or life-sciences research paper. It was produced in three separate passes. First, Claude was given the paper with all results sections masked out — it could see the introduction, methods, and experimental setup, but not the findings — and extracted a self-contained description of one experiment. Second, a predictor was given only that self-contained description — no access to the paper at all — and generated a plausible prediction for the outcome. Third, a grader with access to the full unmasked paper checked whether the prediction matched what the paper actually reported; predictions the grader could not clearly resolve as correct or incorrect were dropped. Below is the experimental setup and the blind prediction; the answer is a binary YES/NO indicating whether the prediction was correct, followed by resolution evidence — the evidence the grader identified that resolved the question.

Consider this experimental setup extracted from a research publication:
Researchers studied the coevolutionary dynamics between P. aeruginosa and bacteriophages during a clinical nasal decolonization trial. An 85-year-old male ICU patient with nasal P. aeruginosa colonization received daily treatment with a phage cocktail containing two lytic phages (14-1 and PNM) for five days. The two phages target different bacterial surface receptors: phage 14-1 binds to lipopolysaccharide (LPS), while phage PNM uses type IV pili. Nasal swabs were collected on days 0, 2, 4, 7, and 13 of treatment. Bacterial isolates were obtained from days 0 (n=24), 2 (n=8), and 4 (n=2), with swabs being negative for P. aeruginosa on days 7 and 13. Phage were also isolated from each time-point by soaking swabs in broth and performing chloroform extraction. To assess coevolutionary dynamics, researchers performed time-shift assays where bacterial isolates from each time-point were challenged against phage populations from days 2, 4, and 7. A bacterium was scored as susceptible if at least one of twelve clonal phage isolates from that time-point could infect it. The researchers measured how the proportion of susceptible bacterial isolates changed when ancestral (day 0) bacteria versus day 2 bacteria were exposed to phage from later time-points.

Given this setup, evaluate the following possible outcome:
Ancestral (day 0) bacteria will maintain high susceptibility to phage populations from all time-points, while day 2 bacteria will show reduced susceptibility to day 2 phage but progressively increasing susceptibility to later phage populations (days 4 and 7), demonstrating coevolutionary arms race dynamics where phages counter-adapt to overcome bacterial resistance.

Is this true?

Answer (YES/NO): NO